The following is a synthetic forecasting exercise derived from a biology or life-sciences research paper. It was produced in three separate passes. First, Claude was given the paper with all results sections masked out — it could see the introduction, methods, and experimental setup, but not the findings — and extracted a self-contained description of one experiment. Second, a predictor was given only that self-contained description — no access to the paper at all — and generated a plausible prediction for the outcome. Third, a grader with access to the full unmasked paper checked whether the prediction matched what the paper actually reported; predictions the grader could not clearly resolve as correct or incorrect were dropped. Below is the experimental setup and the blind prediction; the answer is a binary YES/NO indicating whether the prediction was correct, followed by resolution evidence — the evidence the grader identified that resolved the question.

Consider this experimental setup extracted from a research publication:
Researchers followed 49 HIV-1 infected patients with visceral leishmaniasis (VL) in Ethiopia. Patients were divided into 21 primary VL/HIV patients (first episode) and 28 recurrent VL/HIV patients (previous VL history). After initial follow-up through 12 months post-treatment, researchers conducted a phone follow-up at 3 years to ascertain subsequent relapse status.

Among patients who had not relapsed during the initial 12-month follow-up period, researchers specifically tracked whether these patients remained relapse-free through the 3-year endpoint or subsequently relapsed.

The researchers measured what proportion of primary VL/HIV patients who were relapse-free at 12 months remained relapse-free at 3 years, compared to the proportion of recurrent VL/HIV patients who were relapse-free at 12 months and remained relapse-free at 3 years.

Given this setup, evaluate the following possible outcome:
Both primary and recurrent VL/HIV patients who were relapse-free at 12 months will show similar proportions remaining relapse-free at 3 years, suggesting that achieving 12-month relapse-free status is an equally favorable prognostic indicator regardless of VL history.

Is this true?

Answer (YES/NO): NO